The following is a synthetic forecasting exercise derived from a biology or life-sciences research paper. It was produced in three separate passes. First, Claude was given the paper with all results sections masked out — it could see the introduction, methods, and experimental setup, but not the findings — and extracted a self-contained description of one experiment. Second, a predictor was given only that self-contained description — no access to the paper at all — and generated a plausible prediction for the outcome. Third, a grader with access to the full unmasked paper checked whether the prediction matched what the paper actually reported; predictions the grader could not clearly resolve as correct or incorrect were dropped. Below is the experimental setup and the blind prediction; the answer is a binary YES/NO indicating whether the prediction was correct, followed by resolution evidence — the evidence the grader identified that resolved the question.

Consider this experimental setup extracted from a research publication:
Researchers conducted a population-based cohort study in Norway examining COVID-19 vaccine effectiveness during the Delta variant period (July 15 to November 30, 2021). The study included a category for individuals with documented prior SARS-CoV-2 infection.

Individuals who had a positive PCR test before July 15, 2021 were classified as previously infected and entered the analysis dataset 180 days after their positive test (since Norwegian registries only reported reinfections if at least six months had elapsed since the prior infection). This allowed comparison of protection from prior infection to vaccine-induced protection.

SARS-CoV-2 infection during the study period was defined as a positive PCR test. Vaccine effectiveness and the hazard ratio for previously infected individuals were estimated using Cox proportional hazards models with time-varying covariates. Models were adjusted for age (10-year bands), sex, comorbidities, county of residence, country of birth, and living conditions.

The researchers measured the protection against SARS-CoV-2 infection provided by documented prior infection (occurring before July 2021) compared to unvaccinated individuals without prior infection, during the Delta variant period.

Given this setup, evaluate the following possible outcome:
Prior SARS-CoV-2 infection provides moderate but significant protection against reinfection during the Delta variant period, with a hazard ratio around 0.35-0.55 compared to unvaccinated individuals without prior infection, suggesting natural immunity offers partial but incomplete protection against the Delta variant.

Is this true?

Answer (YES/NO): NO